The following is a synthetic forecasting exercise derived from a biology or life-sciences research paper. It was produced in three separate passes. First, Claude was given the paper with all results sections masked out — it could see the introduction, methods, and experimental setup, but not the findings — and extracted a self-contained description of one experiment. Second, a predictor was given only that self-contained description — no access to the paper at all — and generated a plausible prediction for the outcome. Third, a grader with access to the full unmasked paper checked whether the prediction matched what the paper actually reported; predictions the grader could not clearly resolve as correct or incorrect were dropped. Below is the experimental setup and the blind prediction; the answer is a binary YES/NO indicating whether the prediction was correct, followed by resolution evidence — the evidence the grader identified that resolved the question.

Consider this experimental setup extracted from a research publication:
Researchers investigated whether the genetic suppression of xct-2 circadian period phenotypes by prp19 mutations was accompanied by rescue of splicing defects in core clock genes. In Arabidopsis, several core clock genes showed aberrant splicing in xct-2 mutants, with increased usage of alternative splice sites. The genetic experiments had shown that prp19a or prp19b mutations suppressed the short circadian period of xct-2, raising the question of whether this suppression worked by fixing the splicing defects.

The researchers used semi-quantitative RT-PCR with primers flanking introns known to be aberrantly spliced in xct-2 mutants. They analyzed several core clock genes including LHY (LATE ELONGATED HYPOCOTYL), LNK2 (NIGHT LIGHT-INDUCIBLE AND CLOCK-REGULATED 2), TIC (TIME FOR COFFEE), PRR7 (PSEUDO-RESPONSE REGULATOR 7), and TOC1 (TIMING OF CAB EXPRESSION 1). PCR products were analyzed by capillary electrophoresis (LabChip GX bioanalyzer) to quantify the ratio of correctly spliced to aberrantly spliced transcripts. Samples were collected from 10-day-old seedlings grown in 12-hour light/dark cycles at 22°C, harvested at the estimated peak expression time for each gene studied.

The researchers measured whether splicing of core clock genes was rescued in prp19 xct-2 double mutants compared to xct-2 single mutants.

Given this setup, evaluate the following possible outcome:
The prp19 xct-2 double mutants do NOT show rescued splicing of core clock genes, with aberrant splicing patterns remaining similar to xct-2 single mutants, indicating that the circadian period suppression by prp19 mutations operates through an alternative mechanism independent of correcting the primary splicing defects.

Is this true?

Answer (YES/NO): YES